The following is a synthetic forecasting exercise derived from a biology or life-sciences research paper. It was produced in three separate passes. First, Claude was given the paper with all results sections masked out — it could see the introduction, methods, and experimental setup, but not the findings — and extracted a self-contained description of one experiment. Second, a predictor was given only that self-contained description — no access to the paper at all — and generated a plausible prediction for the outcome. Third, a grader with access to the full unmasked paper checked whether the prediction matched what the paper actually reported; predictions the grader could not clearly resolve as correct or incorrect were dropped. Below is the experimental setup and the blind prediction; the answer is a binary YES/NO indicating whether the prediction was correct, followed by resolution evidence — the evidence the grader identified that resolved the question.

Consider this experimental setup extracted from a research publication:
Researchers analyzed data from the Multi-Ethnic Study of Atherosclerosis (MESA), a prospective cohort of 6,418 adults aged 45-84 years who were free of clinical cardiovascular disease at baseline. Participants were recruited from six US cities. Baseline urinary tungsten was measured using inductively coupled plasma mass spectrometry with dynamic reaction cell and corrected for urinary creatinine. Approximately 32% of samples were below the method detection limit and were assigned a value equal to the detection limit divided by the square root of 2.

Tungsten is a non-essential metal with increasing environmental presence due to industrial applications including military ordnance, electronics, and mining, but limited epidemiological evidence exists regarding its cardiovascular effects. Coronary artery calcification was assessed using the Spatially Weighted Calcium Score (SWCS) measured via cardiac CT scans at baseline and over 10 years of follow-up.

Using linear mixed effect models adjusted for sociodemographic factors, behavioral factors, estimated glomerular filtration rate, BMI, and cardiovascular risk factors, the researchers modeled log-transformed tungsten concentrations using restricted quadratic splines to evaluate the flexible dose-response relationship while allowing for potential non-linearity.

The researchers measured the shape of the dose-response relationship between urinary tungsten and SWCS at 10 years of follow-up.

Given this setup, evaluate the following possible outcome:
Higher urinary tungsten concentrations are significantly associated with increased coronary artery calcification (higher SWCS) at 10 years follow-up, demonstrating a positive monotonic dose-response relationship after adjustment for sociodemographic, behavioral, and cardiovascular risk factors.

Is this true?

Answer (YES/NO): YES